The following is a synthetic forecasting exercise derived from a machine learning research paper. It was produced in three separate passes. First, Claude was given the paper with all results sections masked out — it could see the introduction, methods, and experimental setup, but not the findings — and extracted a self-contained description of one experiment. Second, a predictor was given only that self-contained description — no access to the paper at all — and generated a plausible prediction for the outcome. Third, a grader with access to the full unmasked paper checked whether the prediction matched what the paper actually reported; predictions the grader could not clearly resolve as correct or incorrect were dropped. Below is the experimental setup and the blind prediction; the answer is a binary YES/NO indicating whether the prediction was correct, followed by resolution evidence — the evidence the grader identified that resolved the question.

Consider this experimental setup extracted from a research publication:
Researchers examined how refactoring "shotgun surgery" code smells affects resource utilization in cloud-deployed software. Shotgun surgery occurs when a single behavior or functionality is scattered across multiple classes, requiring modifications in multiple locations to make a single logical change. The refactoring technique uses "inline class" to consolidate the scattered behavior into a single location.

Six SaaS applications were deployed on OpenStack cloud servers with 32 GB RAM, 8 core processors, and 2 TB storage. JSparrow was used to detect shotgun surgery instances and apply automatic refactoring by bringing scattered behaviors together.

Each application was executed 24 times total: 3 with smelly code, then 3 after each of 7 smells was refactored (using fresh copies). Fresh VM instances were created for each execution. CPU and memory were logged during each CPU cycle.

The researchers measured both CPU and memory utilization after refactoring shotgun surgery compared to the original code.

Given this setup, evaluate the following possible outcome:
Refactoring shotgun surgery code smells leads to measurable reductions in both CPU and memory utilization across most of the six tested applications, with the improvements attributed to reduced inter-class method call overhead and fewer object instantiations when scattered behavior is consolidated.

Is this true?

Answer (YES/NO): NO